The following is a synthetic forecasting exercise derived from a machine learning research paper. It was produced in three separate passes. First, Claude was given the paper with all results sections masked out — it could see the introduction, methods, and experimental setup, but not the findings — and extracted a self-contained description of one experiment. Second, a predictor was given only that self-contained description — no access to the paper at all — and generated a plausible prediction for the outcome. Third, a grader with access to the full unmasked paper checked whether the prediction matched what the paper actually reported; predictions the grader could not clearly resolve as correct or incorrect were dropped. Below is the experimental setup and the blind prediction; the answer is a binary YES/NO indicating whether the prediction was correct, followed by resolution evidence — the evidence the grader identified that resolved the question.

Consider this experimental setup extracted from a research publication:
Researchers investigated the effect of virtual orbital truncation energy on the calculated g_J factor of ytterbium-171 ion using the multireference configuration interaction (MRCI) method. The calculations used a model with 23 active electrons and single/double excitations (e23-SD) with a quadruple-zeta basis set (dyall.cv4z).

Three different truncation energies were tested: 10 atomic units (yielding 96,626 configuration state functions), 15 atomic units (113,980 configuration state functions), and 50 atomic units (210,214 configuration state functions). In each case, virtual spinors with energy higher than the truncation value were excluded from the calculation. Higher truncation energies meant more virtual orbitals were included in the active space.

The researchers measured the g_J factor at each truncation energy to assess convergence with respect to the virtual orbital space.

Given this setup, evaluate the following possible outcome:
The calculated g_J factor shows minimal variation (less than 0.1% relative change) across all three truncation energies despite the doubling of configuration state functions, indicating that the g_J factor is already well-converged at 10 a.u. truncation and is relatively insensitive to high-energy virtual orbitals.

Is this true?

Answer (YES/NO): YES